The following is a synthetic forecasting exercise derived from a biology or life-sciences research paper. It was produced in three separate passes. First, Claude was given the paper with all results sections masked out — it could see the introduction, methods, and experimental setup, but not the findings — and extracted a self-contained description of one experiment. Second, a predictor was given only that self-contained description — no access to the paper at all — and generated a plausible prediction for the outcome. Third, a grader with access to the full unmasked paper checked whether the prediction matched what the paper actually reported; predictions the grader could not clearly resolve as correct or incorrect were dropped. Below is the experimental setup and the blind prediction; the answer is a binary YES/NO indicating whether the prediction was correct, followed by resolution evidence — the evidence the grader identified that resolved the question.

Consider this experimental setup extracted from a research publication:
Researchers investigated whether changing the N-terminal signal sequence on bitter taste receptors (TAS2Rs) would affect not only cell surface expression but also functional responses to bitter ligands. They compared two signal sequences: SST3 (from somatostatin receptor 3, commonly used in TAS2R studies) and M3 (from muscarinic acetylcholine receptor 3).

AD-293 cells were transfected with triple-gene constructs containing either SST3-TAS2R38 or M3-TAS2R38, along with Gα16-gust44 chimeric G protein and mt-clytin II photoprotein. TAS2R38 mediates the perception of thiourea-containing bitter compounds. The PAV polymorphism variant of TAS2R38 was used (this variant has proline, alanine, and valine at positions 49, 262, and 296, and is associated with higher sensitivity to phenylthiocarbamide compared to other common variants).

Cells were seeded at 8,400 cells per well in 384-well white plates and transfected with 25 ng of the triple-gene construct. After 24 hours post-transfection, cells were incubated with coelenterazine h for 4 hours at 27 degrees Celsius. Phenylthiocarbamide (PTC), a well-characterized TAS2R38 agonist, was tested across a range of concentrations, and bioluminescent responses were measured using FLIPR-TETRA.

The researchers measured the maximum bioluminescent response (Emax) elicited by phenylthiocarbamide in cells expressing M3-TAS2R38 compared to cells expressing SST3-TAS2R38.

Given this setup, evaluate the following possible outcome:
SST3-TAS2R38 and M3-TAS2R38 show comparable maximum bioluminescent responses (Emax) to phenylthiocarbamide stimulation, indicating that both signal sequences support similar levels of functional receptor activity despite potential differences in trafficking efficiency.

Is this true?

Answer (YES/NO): NO